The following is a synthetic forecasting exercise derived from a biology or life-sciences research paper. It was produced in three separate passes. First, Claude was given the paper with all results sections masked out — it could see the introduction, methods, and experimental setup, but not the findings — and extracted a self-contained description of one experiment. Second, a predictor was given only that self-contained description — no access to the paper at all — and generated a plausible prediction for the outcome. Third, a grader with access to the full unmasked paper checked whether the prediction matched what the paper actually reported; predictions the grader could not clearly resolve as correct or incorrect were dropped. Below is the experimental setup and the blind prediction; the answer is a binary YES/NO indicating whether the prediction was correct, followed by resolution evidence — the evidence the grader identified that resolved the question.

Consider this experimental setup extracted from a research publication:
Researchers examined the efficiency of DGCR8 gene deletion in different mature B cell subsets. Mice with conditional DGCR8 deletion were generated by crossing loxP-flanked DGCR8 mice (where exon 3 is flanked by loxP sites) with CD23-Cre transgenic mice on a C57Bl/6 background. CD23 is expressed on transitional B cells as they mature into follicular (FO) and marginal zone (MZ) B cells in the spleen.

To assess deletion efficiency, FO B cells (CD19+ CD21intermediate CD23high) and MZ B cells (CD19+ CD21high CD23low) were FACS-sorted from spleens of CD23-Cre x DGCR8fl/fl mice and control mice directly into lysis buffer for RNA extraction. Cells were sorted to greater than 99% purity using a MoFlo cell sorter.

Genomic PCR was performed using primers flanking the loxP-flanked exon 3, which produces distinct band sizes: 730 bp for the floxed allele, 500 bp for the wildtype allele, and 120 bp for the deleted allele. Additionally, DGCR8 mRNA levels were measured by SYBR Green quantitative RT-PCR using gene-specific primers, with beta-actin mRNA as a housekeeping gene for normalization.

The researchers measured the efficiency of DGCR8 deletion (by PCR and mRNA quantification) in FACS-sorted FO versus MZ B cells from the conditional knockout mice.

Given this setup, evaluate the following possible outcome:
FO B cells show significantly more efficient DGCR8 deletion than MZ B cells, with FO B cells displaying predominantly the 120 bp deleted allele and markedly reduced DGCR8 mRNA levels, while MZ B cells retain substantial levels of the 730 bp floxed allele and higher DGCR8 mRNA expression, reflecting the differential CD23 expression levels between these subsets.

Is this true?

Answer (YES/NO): NO